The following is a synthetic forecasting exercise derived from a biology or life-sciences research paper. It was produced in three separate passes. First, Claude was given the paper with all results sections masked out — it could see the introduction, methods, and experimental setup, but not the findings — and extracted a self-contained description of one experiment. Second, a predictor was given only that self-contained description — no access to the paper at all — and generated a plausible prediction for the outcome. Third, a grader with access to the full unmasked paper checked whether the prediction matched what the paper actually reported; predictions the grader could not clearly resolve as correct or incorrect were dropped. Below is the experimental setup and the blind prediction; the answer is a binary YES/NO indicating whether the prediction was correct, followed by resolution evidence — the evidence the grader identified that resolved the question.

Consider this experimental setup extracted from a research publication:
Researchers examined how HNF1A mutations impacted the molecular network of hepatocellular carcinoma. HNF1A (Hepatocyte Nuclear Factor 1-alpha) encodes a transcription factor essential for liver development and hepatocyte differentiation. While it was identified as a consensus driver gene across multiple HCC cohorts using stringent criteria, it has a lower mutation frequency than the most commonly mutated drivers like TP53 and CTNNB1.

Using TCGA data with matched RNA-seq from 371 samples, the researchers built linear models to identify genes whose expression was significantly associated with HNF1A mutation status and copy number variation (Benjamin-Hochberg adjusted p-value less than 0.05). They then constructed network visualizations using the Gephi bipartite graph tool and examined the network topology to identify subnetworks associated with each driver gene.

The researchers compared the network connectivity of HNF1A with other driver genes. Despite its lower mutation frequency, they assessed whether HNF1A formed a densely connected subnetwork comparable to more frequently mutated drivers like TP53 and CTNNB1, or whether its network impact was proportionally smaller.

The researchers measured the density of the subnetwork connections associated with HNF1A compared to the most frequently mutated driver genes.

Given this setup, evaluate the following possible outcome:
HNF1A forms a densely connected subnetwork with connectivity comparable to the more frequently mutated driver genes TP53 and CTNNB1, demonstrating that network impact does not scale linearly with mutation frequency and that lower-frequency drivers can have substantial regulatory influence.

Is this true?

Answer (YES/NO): YES